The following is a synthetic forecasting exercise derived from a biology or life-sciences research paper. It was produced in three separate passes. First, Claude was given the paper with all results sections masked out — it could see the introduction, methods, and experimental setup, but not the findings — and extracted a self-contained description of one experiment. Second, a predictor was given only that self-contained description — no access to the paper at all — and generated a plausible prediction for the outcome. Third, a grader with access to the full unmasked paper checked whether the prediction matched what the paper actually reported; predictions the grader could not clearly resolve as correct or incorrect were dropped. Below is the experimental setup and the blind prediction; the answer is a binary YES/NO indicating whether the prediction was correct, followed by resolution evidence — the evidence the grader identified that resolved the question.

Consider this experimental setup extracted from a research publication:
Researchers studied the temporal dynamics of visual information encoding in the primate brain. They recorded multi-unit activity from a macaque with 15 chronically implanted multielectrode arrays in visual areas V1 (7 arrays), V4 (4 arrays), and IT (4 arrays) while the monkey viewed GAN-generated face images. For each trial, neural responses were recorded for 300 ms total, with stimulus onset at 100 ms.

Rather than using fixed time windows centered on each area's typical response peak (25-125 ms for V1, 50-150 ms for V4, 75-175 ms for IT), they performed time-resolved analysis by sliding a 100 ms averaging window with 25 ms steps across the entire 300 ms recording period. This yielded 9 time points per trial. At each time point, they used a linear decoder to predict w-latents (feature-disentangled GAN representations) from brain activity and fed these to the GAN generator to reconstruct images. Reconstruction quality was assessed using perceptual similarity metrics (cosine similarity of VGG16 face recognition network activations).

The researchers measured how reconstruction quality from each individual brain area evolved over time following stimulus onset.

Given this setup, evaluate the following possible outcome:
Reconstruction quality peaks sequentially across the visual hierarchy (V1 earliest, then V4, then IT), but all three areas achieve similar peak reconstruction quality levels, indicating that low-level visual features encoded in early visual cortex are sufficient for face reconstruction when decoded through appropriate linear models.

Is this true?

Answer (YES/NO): NO